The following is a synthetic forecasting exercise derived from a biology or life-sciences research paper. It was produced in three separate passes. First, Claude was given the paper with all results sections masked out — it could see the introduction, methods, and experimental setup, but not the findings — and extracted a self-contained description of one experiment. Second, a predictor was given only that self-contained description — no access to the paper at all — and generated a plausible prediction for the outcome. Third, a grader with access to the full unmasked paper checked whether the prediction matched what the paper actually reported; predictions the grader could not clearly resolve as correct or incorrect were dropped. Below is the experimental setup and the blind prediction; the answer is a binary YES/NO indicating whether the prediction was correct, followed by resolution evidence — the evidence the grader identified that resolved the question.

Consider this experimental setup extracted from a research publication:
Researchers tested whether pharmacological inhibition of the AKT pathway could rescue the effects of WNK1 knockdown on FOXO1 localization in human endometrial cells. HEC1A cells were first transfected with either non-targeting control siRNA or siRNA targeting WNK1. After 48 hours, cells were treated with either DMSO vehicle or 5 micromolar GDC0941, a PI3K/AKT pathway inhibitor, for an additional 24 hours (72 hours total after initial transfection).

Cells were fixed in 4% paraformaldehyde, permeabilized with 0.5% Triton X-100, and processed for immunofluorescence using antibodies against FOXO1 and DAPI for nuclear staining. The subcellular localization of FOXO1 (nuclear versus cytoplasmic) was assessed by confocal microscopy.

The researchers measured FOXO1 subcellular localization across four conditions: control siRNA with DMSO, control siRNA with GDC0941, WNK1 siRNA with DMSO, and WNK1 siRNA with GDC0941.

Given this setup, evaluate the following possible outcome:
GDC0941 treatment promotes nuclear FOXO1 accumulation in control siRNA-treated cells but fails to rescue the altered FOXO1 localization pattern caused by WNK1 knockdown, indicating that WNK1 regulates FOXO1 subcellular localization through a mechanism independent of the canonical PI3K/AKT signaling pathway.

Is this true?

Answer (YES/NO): NO